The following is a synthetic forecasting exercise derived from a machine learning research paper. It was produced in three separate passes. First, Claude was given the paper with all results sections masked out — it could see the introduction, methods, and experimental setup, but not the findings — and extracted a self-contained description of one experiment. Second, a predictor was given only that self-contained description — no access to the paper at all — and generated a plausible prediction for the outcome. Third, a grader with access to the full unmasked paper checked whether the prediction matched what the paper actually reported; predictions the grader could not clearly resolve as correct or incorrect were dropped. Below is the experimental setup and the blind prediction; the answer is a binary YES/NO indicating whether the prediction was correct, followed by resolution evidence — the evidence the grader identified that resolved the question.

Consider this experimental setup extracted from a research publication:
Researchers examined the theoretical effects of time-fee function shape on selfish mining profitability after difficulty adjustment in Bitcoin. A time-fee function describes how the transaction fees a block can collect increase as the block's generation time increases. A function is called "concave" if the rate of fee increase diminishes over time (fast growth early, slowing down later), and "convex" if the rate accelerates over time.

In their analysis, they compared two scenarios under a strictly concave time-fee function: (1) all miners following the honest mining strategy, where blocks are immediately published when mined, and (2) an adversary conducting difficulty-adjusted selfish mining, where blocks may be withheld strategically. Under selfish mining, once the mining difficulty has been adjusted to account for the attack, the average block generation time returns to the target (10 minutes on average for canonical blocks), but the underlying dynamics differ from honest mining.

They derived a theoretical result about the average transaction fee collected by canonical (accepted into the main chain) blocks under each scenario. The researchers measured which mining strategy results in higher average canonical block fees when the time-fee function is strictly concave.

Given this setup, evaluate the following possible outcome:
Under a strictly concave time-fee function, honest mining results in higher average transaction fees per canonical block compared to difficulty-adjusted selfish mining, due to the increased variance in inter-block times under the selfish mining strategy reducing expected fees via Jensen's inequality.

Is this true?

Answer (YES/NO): YES